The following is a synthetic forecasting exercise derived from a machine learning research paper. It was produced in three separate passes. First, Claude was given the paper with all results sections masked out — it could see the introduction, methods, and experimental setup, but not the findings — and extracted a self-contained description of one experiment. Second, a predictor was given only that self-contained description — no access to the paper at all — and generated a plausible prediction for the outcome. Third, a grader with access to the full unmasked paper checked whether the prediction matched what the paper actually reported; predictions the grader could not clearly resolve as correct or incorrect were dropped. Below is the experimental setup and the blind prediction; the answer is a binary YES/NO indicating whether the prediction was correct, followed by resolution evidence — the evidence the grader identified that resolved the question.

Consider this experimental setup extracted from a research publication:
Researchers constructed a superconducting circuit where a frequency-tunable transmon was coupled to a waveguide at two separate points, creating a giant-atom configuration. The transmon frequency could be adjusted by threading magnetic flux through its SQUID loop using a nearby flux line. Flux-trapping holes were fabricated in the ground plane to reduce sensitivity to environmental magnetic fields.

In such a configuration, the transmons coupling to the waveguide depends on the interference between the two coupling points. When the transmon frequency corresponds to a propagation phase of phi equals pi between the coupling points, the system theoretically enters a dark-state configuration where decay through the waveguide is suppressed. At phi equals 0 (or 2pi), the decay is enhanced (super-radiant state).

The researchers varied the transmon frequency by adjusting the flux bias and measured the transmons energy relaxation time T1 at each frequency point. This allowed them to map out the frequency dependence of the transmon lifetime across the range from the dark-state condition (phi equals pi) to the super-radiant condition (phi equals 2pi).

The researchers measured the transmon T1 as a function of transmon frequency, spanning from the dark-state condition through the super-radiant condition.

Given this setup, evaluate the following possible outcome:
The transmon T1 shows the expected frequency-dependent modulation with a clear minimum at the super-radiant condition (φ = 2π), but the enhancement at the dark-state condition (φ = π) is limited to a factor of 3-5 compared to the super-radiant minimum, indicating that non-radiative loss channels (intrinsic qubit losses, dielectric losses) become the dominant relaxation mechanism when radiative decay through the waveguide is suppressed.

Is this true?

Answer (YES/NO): NO